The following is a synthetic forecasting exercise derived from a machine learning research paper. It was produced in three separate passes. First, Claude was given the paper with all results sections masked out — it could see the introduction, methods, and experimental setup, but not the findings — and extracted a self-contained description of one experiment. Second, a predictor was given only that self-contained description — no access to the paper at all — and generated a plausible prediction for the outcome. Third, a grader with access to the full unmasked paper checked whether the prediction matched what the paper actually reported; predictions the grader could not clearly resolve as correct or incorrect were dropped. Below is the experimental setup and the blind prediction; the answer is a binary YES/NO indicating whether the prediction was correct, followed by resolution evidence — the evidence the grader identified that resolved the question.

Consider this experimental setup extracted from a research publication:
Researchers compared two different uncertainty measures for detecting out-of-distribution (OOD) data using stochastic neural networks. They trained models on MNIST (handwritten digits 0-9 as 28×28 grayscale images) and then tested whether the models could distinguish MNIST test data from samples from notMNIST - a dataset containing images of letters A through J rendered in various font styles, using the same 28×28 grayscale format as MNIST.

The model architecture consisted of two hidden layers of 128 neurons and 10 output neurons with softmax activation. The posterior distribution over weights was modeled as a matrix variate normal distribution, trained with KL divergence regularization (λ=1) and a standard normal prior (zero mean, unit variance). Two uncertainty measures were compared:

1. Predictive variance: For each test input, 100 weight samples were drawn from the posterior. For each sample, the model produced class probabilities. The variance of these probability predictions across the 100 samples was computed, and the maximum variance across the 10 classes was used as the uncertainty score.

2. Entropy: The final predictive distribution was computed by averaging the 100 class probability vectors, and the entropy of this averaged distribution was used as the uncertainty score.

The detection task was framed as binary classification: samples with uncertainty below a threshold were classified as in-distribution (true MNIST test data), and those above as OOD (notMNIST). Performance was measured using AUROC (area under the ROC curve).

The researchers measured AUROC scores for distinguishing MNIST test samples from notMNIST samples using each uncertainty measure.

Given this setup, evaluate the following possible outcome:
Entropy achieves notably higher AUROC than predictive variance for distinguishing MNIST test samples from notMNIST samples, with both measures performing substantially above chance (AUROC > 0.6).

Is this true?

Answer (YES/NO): NO